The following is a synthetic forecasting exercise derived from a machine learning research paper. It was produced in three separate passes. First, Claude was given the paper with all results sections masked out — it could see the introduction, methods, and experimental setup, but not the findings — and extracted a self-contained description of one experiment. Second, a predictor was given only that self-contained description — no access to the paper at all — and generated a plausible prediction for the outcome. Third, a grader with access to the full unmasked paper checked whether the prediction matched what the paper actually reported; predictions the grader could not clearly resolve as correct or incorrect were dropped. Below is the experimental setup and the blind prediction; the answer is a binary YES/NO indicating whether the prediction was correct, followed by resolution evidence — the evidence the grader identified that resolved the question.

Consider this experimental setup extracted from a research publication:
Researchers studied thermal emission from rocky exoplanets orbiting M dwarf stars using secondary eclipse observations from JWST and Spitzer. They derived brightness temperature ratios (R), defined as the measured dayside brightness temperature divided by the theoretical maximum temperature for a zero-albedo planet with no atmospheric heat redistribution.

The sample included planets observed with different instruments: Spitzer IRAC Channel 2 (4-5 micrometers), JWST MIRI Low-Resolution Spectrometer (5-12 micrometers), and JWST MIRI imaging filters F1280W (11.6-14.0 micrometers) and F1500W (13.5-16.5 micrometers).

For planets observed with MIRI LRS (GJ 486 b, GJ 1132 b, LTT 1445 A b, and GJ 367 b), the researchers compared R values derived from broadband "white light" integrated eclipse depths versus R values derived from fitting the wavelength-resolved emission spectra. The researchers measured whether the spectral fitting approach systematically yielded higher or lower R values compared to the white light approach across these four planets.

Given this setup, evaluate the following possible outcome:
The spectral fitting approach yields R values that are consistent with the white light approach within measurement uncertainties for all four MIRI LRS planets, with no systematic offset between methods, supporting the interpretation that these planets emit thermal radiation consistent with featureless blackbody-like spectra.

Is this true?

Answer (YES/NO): NO